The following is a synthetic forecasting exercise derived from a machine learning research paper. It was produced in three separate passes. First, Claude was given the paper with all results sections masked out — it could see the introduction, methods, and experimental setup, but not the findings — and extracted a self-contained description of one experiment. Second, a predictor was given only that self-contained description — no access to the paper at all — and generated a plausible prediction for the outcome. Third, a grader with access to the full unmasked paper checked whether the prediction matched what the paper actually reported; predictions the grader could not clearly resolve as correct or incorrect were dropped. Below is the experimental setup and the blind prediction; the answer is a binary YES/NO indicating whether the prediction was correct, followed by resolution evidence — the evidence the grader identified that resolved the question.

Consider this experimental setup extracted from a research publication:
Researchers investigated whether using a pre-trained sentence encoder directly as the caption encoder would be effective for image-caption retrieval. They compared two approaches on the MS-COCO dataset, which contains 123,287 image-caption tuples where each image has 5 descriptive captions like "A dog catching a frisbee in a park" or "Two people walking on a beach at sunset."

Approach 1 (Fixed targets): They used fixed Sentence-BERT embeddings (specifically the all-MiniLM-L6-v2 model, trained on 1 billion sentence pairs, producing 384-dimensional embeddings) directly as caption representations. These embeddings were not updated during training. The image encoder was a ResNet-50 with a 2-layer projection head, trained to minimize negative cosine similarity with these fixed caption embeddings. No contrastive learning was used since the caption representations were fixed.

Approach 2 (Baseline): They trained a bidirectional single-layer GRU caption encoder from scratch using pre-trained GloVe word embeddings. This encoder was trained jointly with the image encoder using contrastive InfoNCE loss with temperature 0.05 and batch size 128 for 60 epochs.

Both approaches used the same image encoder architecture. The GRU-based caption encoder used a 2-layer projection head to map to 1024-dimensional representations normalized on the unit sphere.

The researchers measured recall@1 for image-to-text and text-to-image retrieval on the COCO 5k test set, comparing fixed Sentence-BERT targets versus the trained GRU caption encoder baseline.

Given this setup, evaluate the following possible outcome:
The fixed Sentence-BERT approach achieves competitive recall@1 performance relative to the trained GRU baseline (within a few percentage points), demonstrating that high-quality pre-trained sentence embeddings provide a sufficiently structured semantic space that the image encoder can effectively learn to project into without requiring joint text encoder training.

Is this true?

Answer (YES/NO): NO